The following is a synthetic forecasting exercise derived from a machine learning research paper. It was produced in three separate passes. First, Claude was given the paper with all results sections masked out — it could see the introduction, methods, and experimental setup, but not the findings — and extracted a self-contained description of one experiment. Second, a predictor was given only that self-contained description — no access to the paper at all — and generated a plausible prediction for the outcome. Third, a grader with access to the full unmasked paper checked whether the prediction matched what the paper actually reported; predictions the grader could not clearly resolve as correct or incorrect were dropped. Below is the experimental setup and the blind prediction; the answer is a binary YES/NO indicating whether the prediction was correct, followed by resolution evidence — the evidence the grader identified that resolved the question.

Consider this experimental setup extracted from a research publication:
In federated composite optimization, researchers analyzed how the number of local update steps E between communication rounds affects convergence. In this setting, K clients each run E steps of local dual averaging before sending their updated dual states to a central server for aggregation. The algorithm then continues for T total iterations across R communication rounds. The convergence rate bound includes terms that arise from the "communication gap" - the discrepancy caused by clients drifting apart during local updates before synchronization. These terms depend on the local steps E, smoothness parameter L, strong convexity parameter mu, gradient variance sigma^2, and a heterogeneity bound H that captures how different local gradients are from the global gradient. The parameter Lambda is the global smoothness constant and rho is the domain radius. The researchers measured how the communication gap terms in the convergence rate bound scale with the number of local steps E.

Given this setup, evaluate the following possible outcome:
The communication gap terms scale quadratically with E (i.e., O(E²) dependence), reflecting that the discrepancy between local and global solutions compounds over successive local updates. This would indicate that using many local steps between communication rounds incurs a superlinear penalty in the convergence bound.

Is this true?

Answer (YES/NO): NO